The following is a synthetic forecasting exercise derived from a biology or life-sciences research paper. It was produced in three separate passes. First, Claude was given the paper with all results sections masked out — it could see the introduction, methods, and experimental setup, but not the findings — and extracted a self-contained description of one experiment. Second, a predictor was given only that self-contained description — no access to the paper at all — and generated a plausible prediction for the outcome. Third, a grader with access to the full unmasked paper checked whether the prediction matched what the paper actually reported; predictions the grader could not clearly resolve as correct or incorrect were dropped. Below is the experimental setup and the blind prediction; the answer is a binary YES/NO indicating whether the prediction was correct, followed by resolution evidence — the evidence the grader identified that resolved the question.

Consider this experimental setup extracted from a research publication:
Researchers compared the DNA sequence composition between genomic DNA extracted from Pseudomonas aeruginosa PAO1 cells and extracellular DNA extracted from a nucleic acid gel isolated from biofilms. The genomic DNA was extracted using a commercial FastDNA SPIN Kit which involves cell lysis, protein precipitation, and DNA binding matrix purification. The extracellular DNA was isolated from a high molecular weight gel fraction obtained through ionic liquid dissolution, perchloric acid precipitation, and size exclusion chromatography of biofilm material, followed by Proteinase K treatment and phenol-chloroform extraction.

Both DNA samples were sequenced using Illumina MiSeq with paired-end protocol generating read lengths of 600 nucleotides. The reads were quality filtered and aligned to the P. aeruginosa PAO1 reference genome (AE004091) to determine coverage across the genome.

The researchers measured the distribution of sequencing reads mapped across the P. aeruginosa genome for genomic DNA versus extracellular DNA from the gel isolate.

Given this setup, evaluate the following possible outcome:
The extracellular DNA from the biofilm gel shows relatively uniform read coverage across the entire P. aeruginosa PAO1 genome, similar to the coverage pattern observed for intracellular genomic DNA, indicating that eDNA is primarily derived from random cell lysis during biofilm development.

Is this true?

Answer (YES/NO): NO